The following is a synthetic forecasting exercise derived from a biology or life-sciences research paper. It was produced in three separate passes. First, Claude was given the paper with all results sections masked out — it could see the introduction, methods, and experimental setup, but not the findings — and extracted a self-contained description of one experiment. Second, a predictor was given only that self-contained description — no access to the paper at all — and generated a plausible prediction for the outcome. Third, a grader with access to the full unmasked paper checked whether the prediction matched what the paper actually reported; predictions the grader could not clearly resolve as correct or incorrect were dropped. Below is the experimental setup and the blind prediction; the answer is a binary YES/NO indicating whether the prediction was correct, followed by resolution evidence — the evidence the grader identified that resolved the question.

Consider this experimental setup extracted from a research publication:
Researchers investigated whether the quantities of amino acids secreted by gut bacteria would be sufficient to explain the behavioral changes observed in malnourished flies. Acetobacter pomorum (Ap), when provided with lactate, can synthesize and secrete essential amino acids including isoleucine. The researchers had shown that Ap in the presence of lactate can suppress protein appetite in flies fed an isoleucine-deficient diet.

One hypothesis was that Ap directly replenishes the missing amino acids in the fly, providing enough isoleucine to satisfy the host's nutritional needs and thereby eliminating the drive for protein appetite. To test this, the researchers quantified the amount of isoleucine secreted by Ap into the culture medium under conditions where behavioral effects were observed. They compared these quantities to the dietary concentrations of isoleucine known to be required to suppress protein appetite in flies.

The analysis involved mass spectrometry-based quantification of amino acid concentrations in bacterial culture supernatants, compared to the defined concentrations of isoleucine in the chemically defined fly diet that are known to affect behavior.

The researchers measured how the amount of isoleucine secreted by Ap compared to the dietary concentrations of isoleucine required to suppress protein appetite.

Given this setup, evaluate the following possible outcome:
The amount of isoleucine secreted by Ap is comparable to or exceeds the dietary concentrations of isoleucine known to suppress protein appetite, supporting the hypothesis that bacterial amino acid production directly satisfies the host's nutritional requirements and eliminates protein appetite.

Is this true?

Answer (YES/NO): NO